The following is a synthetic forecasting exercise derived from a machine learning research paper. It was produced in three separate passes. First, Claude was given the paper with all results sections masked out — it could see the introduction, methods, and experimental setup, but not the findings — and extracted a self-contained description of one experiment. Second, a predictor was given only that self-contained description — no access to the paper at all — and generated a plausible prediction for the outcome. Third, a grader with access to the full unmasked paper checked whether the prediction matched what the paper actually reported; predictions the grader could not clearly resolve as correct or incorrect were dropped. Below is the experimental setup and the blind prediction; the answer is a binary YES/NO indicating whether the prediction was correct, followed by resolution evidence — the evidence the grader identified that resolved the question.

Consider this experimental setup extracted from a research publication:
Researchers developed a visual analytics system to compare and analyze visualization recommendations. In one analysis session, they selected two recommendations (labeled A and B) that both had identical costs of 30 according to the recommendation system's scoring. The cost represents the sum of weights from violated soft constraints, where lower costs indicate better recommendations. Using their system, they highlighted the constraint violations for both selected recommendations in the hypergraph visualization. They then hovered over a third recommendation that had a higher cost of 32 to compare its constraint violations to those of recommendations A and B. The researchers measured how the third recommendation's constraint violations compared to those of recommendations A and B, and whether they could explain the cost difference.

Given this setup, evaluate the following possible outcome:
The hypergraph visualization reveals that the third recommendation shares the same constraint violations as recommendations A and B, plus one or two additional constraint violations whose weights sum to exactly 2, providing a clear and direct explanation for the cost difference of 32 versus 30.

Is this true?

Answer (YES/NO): NO